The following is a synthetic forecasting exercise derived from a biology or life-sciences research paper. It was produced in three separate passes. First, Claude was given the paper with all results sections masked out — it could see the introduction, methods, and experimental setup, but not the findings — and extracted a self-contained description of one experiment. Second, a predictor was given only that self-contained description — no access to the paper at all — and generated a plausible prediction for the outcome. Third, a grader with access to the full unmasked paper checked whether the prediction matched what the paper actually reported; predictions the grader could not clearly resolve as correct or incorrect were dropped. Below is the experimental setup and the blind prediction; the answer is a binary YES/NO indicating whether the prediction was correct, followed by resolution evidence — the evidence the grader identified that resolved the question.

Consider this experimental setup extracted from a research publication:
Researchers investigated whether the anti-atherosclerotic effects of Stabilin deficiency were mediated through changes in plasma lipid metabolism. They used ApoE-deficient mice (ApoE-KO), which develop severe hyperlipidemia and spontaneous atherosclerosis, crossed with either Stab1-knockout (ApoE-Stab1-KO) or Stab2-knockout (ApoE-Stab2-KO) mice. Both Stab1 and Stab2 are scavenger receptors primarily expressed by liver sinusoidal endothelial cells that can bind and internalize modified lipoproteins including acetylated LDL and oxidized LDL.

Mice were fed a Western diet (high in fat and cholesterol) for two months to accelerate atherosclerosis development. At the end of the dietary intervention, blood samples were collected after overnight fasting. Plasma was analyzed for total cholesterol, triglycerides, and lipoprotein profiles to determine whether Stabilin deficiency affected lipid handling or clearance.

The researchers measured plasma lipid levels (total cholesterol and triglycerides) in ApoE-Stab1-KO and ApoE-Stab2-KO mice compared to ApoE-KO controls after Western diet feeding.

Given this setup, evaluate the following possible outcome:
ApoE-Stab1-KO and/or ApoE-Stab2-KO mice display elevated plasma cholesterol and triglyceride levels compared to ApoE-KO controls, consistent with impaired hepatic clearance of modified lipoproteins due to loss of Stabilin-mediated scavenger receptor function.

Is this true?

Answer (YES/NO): NO